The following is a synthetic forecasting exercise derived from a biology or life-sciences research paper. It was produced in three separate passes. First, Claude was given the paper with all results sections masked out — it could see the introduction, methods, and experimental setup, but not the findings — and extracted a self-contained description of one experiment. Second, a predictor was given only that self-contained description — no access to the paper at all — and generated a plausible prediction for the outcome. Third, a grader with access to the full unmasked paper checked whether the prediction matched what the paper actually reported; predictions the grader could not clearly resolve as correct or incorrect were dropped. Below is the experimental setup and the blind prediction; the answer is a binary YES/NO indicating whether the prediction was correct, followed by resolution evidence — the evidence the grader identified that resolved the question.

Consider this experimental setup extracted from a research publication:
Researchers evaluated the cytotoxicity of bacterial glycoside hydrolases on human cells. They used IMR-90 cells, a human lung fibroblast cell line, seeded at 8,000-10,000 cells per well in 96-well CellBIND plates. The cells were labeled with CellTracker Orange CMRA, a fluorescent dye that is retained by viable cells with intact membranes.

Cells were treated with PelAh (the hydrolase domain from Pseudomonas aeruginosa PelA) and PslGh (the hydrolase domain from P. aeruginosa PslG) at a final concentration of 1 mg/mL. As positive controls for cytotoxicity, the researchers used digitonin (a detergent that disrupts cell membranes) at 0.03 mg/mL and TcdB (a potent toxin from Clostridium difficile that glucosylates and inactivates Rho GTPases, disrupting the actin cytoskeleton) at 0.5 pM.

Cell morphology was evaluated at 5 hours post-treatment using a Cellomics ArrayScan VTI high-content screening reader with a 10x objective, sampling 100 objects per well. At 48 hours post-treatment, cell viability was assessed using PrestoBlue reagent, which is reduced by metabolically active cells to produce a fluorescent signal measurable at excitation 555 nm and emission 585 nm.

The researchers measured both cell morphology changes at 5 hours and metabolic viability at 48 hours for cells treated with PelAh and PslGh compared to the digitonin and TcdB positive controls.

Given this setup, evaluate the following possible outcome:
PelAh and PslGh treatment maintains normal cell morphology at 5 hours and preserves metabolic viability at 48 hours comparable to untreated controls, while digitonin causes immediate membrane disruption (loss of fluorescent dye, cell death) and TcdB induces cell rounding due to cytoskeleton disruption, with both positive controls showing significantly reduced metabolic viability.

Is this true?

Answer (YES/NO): NO